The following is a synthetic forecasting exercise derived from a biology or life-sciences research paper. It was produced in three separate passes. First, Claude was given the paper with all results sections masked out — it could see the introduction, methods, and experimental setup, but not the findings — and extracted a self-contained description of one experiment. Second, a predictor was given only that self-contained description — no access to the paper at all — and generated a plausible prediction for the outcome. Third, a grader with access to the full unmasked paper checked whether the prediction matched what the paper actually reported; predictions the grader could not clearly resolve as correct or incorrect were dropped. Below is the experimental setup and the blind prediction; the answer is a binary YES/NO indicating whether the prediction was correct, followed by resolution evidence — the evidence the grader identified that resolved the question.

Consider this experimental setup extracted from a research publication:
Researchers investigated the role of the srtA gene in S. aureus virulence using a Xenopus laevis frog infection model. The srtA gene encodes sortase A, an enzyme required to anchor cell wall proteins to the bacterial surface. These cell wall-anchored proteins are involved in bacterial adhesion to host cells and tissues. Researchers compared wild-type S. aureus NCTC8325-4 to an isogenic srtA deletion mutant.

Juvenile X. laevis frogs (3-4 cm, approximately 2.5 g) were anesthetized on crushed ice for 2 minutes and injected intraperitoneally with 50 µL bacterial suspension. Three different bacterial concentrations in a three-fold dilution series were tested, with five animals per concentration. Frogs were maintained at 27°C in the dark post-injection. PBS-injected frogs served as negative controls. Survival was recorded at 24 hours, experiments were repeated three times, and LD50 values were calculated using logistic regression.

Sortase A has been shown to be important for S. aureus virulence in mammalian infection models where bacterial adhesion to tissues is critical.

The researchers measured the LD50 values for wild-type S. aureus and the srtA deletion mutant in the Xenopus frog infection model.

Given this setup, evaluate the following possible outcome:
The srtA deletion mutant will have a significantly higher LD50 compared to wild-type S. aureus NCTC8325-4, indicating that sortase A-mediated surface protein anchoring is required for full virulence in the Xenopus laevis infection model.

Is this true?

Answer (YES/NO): NO